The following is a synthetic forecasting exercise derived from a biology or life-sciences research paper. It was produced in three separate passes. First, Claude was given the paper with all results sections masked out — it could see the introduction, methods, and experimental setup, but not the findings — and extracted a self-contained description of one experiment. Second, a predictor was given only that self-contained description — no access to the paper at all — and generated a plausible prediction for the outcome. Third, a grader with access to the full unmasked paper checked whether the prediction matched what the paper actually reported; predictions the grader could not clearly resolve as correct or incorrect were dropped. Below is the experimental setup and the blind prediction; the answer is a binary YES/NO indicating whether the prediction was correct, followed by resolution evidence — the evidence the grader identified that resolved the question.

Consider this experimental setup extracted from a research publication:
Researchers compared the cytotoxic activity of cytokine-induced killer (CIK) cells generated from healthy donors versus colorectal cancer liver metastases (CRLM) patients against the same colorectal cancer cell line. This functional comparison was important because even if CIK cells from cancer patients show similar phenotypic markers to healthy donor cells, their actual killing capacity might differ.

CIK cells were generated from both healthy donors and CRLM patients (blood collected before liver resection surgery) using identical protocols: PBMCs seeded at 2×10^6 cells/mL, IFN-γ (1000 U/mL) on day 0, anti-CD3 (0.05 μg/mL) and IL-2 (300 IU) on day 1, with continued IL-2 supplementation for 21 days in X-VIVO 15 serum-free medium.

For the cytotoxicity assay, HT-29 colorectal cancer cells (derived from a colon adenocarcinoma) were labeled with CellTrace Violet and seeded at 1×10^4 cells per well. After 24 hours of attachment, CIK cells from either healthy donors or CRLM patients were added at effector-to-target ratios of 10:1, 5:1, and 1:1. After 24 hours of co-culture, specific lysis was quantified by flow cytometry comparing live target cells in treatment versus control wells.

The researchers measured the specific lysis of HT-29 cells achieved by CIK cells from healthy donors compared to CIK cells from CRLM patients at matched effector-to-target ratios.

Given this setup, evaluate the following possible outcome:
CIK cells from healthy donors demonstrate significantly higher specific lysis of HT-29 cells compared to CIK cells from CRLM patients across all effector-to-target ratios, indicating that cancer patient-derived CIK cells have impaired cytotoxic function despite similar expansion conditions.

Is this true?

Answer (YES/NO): NO